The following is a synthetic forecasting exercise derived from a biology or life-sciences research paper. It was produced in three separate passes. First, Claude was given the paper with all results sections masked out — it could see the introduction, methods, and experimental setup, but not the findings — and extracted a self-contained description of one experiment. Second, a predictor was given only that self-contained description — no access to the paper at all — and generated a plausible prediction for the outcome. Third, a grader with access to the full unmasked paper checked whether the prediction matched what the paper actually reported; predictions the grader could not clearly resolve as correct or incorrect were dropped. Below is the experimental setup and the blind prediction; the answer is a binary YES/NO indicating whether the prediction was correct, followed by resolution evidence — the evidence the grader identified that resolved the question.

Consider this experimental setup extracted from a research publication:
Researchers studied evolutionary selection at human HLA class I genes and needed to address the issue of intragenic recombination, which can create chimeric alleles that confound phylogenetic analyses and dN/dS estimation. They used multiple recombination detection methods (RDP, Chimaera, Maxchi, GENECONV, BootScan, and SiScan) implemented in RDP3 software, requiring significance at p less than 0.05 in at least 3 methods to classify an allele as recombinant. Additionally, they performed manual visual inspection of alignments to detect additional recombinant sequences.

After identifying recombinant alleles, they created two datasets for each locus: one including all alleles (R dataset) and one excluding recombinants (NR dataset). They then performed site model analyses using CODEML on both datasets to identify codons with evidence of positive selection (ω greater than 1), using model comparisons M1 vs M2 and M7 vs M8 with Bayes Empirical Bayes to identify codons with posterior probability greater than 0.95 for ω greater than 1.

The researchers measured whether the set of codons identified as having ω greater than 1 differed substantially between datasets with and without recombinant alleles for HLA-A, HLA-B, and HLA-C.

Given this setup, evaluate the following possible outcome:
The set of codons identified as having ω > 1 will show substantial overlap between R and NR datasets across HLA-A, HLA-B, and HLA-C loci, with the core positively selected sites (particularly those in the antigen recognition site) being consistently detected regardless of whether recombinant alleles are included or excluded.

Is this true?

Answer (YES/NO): YES